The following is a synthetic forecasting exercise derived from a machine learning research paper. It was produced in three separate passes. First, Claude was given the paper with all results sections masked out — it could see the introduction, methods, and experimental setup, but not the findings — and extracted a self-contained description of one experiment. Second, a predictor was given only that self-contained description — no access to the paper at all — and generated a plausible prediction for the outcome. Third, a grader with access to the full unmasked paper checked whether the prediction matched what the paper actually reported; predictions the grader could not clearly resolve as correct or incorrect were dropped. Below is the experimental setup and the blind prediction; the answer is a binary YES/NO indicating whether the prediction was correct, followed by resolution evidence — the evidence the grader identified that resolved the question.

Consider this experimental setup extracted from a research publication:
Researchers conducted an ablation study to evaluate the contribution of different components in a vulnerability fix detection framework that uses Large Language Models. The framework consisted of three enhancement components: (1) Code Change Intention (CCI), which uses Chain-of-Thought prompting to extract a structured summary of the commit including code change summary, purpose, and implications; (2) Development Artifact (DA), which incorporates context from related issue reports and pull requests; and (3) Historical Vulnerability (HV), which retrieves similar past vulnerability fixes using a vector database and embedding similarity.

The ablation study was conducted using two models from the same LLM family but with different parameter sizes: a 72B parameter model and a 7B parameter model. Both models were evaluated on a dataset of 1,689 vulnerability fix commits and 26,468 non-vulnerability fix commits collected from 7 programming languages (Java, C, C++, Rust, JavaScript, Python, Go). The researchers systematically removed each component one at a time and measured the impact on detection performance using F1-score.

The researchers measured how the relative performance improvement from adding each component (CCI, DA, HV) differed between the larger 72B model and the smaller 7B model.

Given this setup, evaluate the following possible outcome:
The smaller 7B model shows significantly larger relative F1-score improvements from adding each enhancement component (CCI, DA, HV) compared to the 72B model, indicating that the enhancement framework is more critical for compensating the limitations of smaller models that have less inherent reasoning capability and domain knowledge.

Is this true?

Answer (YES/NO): NO